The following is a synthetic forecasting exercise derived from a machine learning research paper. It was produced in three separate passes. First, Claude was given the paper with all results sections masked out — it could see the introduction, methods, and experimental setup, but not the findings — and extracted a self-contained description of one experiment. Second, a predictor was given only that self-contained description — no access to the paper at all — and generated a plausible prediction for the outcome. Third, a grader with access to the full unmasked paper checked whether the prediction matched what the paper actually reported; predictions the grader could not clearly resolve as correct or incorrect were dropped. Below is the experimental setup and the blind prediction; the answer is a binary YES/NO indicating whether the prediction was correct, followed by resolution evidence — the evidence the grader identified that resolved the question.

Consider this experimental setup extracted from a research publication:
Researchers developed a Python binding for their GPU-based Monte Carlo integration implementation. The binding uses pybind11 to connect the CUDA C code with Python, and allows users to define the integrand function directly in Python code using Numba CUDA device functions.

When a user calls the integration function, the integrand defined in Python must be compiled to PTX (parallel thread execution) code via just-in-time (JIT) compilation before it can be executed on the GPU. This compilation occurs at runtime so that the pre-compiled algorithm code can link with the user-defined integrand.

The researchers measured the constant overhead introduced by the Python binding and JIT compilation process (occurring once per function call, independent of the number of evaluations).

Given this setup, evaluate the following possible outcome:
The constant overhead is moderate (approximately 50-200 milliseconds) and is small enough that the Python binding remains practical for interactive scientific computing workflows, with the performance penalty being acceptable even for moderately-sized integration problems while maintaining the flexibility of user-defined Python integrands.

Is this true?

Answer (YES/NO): YES